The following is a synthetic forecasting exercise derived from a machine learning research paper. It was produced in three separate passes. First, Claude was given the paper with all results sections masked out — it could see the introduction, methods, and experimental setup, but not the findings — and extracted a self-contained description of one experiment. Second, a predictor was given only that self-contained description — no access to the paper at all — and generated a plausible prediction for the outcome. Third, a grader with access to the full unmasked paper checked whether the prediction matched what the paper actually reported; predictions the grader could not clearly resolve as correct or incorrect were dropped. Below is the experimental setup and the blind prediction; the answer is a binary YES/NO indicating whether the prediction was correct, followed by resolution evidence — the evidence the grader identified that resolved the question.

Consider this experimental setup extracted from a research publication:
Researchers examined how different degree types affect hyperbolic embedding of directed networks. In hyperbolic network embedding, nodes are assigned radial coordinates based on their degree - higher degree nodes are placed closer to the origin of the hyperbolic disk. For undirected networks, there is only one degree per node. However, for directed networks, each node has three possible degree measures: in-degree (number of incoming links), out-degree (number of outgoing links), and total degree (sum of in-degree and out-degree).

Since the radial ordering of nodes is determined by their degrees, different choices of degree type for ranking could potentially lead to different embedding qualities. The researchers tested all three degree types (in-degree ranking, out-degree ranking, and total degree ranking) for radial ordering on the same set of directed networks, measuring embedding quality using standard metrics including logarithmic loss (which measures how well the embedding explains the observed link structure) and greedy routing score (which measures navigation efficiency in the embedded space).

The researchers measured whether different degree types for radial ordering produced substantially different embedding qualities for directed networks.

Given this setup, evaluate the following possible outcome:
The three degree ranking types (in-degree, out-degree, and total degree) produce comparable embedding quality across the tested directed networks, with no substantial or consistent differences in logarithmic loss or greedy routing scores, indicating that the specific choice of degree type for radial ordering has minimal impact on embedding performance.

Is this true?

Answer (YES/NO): NO